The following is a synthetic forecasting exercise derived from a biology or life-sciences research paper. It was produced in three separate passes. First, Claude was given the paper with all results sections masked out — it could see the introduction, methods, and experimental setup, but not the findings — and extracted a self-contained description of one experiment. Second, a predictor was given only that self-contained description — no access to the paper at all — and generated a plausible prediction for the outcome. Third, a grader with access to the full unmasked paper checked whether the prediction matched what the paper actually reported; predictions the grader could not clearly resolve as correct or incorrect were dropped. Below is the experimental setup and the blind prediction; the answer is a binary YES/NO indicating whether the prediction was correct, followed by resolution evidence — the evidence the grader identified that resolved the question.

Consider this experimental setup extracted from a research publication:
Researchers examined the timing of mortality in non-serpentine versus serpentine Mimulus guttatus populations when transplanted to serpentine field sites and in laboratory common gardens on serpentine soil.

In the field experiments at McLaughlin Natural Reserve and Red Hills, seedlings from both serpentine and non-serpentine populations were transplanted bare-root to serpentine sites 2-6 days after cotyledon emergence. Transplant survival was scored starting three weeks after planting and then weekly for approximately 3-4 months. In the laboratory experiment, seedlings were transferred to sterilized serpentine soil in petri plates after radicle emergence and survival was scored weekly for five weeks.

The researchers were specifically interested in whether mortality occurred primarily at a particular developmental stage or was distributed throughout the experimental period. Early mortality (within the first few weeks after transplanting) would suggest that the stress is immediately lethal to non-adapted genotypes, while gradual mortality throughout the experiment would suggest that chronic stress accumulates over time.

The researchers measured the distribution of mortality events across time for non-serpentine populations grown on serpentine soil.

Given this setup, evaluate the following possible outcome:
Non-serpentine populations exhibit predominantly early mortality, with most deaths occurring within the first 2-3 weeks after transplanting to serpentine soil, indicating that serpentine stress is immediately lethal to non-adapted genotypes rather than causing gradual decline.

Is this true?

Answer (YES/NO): YES